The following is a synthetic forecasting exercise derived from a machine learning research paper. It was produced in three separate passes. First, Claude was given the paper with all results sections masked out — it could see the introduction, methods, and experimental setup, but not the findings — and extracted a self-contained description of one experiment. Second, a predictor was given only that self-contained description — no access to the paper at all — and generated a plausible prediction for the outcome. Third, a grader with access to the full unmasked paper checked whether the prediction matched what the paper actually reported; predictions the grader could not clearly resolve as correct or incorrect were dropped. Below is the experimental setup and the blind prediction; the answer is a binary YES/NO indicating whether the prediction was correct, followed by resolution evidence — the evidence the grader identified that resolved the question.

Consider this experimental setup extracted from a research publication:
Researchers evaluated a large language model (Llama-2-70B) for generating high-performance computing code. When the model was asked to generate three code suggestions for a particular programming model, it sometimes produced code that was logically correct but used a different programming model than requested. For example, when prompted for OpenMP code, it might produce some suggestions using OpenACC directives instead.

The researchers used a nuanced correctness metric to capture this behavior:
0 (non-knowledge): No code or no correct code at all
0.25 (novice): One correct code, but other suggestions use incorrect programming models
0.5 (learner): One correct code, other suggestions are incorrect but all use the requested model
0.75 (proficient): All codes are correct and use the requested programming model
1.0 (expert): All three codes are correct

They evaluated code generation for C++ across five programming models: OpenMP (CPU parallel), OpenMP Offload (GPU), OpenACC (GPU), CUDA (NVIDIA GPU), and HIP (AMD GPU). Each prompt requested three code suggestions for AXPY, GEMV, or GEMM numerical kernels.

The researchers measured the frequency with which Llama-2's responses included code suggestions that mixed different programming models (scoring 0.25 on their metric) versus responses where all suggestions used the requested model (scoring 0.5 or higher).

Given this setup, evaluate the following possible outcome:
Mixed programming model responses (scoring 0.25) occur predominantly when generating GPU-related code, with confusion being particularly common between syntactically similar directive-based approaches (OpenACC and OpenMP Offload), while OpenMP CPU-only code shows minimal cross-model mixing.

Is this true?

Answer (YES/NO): NO